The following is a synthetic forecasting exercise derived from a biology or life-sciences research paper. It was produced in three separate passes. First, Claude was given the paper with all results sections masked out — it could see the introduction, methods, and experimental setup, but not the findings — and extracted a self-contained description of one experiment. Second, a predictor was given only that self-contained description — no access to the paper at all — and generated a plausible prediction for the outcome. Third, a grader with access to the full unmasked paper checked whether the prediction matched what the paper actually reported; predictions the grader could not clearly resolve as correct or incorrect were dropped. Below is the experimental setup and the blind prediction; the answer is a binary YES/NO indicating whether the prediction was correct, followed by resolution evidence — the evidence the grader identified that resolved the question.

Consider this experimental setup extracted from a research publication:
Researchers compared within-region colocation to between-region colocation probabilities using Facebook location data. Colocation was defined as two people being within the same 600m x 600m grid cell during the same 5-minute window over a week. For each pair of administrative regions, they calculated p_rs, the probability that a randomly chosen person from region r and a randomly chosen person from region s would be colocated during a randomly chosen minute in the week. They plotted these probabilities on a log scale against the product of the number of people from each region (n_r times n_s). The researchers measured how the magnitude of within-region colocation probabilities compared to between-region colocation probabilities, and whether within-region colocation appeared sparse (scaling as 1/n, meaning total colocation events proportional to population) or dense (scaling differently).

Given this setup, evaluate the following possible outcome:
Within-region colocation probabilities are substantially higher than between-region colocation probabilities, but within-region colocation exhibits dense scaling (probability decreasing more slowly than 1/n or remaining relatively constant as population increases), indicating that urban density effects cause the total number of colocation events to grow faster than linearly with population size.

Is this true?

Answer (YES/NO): YES